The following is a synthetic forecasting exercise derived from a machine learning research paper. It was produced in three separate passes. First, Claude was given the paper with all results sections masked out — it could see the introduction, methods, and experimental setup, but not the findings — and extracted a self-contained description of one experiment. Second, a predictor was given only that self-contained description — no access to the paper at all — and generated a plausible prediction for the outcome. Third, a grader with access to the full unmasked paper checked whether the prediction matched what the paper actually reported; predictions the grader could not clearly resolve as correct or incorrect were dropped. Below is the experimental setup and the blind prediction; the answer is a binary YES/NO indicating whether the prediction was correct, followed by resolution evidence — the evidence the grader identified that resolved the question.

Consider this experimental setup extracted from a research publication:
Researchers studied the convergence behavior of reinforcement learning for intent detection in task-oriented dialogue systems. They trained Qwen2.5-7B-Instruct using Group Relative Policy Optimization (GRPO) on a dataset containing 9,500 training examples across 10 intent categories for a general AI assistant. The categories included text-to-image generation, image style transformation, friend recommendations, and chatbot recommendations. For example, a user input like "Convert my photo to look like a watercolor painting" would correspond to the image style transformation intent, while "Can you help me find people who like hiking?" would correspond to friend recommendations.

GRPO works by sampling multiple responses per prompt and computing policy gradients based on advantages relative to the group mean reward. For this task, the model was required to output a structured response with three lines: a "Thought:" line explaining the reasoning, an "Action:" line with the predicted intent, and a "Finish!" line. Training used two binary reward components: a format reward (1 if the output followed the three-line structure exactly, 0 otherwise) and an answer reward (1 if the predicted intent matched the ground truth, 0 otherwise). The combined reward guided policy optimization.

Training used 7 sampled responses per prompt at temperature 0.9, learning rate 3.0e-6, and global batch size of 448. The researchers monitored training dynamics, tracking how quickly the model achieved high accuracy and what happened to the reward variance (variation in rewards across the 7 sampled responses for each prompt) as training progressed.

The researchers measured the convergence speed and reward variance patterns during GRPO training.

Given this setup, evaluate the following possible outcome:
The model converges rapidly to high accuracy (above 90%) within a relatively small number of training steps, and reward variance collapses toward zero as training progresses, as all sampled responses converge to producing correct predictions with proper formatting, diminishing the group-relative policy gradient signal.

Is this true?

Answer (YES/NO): YES